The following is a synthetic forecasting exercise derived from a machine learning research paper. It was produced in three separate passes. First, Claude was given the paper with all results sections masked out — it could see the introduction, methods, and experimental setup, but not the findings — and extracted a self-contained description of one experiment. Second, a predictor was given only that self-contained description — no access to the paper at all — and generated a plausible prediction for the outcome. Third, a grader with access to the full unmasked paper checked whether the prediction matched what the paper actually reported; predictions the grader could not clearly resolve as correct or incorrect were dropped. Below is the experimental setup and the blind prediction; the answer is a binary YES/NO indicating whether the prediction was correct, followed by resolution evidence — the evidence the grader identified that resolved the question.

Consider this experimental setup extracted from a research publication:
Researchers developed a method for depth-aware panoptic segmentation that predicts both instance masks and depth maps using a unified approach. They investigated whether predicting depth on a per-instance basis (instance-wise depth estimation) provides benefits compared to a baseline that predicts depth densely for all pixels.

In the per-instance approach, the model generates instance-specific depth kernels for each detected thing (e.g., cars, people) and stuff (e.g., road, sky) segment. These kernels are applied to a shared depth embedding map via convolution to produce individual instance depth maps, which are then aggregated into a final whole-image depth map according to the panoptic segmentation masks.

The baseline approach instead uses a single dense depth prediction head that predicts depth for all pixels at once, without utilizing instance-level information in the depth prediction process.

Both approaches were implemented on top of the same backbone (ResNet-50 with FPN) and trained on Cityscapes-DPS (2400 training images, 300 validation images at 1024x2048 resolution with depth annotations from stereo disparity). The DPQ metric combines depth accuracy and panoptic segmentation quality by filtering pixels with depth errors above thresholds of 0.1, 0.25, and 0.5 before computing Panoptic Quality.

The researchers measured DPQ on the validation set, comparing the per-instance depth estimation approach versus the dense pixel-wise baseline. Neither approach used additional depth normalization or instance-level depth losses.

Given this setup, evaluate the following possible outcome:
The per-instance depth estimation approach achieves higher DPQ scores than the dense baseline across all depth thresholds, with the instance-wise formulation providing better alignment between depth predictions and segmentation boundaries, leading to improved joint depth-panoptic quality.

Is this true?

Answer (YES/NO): NO